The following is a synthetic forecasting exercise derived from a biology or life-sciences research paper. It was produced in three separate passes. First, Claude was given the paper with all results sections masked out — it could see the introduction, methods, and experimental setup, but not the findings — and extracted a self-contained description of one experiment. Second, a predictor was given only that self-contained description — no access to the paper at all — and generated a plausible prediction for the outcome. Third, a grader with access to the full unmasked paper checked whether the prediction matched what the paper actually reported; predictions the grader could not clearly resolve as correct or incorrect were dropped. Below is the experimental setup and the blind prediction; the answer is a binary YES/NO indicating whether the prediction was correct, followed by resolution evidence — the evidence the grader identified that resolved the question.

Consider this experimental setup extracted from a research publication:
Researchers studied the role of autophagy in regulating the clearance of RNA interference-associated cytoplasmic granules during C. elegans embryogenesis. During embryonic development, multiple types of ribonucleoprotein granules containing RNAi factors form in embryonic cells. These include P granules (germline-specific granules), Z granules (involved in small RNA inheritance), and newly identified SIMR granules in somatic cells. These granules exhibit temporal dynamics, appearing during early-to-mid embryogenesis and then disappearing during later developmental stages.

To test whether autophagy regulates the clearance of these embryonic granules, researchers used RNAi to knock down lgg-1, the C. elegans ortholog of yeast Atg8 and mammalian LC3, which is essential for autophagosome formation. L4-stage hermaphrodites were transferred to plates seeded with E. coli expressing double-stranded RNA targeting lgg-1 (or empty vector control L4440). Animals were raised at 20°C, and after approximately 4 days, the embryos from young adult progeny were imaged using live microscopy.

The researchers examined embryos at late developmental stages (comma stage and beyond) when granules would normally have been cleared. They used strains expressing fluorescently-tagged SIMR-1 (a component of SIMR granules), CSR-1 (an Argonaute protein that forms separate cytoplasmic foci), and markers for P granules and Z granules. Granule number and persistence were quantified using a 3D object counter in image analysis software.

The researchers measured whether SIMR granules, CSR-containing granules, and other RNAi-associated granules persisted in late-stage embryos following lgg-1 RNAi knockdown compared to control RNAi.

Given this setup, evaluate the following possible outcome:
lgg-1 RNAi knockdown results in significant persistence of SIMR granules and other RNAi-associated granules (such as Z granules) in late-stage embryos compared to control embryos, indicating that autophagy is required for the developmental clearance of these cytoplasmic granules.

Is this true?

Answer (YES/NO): YES